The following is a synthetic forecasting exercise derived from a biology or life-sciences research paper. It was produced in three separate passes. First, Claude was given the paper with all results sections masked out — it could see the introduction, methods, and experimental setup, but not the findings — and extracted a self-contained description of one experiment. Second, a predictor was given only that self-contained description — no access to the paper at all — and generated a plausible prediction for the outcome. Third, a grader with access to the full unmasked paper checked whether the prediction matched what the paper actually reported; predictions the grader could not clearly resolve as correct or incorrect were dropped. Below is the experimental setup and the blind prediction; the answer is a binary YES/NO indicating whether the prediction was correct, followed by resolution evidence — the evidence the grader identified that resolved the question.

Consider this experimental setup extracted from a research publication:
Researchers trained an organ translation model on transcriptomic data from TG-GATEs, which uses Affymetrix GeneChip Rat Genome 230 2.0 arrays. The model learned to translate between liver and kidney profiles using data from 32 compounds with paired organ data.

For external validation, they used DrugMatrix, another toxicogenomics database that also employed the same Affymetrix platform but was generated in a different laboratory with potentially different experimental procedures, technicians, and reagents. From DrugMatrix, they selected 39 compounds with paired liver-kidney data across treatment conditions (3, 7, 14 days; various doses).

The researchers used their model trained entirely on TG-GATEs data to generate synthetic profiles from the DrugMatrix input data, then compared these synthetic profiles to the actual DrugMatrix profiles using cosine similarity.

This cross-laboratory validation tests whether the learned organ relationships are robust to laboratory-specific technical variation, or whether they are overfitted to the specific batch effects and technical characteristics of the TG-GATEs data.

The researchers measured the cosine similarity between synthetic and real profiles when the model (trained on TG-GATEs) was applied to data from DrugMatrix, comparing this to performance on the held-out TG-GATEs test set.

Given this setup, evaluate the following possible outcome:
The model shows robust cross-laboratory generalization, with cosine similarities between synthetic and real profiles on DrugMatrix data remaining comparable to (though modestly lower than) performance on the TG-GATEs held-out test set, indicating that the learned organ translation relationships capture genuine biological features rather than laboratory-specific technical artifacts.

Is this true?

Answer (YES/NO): YES